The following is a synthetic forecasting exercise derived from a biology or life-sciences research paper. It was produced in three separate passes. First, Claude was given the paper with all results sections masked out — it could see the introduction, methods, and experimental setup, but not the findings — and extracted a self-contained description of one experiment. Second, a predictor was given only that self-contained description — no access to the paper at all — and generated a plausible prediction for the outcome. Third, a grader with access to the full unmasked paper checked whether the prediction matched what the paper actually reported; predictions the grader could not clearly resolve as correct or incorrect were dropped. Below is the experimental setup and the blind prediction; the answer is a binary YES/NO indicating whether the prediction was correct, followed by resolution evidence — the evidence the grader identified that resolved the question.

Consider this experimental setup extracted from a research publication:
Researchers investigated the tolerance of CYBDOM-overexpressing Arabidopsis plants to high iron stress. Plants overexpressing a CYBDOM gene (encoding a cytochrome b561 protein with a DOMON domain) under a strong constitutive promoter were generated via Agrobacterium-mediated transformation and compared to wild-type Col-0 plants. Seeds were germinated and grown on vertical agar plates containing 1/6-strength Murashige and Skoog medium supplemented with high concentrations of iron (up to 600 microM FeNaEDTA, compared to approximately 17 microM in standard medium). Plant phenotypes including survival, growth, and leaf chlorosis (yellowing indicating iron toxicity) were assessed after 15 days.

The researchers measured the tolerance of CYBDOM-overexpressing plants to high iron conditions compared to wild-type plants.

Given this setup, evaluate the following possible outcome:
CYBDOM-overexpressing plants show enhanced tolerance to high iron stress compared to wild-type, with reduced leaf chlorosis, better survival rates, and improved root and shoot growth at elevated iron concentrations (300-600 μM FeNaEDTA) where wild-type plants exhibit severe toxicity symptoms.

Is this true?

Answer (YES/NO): NO